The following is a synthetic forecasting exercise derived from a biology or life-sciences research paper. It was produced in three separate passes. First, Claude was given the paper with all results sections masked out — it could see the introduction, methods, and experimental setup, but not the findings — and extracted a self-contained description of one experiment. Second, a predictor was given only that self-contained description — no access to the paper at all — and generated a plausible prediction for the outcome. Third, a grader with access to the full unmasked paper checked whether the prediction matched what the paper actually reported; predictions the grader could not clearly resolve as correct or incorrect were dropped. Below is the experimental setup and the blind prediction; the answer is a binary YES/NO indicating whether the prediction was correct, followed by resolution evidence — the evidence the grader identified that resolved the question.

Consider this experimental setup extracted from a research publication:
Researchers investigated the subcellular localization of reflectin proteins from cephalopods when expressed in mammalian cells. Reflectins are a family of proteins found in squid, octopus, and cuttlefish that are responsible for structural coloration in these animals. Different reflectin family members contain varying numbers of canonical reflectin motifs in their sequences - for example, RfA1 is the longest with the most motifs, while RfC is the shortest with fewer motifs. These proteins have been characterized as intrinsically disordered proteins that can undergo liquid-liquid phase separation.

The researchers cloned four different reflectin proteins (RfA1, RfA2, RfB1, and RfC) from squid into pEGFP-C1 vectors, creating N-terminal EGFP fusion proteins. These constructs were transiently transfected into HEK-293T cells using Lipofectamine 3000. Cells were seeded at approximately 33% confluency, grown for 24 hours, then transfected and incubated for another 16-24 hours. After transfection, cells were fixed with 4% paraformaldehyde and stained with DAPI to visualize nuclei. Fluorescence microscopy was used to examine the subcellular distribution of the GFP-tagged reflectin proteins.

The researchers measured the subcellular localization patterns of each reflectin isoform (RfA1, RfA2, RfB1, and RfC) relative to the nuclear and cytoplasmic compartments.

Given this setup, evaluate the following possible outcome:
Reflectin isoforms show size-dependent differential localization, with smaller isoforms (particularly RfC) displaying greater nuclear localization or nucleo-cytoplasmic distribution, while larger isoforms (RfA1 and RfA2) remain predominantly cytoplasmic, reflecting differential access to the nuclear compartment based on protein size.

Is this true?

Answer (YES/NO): NO